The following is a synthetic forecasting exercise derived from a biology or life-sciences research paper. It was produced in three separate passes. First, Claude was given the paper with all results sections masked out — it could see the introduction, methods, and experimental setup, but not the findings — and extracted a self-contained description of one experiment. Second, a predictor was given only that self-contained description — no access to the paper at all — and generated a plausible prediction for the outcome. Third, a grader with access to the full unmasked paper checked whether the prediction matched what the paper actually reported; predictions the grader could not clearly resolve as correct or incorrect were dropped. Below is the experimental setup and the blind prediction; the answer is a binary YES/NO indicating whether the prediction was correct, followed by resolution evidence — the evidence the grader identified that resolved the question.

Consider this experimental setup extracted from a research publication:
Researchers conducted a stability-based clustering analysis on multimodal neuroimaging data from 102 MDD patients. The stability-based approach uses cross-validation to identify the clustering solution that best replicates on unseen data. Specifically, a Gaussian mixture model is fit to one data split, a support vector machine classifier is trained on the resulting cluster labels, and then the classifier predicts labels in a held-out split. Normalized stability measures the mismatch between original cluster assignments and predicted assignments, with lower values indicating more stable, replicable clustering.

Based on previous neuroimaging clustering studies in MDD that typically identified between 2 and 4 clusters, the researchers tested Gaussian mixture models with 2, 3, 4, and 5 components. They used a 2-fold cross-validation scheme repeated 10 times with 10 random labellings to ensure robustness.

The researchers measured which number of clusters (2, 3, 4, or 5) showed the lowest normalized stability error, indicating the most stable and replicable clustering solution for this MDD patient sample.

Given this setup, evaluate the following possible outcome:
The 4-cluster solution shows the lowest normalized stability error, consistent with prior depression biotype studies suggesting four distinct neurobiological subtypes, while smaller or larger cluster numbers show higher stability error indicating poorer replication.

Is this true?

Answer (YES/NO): NO